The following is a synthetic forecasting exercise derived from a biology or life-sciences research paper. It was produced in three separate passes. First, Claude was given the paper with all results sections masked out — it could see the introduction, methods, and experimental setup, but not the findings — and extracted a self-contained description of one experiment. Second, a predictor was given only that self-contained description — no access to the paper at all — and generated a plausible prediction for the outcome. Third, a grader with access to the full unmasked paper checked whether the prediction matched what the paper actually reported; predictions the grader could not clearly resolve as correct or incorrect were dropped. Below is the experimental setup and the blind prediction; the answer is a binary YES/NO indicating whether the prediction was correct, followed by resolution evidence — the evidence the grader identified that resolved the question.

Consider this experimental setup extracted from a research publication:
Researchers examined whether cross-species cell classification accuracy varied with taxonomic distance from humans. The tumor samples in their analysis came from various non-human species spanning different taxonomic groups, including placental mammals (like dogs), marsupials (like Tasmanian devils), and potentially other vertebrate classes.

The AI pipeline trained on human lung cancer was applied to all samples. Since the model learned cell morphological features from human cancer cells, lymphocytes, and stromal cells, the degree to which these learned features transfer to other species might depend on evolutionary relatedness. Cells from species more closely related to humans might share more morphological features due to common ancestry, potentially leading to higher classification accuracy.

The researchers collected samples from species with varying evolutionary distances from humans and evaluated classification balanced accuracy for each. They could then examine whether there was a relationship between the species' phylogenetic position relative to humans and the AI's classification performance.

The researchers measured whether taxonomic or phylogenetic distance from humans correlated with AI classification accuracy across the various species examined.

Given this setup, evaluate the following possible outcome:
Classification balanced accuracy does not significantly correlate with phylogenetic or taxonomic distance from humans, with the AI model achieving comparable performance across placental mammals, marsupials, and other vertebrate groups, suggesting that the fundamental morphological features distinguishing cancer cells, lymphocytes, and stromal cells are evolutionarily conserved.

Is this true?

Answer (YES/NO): YES